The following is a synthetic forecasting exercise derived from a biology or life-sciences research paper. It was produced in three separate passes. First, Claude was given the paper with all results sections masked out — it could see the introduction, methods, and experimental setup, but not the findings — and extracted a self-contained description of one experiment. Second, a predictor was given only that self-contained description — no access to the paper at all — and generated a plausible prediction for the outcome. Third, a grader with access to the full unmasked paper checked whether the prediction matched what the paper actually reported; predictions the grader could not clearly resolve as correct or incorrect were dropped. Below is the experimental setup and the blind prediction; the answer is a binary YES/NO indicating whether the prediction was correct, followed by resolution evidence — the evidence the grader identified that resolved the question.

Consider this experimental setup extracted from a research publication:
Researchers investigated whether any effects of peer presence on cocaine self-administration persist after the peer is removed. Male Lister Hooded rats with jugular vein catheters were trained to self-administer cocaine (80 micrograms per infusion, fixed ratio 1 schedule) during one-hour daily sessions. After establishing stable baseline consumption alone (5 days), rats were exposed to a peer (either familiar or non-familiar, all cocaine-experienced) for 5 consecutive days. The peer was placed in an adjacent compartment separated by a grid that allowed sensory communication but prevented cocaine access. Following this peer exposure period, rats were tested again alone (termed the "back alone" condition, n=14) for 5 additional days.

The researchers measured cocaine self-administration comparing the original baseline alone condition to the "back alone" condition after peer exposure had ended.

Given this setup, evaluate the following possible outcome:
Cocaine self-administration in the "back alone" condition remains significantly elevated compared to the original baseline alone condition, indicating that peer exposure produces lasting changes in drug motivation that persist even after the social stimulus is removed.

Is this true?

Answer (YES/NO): NO